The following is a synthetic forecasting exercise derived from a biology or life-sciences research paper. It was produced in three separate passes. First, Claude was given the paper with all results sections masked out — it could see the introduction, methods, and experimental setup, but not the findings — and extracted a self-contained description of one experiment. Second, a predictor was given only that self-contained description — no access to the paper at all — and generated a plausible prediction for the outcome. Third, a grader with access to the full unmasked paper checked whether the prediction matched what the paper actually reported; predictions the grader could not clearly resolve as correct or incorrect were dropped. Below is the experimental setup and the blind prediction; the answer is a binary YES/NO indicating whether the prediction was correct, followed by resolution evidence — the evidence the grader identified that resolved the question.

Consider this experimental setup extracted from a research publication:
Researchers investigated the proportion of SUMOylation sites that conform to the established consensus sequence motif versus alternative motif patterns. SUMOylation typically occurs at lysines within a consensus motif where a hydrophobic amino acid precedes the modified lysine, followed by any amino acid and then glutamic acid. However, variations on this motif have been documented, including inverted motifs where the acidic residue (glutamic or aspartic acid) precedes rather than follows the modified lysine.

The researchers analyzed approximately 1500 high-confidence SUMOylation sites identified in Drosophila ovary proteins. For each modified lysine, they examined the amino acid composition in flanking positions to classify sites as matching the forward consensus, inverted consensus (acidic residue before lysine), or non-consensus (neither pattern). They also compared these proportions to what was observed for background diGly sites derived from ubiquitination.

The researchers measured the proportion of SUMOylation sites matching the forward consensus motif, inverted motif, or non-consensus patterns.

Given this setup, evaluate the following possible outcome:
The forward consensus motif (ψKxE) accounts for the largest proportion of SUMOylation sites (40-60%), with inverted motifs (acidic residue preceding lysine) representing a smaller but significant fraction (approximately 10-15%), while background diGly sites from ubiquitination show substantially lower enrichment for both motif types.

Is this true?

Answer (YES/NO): NO